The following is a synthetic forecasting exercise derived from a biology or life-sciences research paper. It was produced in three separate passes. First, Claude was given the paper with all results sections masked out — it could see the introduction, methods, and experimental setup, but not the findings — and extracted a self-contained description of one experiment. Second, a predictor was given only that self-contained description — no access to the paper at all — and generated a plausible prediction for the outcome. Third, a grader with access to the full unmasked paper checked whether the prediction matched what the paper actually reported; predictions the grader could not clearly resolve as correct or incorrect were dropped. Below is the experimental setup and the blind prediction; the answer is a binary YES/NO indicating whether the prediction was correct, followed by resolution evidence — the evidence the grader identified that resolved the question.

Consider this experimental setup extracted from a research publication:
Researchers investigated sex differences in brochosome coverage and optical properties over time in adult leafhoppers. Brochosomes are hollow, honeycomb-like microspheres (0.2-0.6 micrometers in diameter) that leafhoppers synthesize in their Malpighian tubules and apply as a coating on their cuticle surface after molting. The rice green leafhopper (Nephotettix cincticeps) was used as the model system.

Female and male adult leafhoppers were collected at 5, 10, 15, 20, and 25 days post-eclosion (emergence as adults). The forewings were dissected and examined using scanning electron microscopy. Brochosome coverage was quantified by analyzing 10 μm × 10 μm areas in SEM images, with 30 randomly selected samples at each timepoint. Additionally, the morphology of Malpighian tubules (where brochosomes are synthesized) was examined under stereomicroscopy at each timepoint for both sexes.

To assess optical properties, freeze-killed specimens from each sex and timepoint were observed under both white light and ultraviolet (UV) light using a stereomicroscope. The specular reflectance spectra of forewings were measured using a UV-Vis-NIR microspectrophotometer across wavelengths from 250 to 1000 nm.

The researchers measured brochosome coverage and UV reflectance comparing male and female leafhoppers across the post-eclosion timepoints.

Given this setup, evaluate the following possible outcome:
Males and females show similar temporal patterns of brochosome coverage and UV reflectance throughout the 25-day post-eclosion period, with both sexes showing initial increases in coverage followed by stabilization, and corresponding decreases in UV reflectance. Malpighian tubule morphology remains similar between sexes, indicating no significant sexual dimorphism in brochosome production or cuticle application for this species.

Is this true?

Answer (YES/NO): NO